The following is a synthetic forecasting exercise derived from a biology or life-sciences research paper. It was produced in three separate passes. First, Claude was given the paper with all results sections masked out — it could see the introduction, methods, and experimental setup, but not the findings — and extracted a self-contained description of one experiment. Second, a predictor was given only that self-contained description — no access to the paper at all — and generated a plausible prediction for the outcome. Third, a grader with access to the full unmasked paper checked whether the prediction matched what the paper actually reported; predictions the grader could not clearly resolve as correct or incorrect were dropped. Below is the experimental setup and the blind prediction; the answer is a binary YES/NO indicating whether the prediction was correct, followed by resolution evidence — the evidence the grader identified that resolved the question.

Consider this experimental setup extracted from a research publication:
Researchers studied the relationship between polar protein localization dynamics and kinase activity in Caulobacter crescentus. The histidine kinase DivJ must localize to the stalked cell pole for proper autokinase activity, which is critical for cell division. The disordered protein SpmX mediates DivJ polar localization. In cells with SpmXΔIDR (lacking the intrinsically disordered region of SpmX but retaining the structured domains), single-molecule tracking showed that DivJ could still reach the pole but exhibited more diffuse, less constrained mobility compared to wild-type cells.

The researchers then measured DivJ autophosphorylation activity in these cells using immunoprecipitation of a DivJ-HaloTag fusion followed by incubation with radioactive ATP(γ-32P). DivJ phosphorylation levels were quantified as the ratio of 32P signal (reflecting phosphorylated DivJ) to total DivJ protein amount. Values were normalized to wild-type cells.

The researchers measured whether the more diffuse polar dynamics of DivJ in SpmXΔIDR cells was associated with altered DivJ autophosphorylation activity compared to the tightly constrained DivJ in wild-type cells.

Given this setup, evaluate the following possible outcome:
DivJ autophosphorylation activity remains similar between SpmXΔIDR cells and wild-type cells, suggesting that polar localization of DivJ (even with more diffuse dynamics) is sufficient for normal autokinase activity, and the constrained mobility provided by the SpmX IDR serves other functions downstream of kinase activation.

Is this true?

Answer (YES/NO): NO